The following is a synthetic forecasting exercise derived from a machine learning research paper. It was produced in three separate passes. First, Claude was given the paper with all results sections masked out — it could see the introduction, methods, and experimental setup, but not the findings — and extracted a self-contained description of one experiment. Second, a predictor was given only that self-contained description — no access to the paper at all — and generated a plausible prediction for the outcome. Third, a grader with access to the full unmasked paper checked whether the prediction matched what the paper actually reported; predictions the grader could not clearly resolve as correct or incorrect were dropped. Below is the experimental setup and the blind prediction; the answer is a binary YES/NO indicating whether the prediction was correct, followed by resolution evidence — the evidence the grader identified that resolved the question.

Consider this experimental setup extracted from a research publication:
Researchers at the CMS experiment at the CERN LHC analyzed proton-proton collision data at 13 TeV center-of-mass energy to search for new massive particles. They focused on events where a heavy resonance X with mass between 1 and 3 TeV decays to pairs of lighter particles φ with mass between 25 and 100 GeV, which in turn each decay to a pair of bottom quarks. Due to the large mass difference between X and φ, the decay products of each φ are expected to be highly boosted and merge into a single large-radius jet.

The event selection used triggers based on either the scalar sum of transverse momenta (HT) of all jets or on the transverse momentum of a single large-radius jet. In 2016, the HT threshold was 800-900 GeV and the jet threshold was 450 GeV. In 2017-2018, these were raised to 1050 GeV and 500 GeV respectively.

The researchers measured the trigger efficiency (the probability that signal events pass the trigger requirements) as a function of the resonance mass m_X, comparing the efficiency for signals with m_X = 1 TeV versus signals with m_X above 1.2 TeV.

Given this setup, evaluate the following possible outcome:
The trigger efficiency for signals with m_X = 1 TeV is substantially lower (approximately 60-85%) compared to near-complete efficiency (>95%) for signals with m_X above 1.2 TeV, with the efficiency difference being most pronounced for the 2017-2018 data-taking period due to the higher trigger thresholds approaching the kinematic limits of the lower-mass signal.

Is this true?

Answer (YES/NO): NO